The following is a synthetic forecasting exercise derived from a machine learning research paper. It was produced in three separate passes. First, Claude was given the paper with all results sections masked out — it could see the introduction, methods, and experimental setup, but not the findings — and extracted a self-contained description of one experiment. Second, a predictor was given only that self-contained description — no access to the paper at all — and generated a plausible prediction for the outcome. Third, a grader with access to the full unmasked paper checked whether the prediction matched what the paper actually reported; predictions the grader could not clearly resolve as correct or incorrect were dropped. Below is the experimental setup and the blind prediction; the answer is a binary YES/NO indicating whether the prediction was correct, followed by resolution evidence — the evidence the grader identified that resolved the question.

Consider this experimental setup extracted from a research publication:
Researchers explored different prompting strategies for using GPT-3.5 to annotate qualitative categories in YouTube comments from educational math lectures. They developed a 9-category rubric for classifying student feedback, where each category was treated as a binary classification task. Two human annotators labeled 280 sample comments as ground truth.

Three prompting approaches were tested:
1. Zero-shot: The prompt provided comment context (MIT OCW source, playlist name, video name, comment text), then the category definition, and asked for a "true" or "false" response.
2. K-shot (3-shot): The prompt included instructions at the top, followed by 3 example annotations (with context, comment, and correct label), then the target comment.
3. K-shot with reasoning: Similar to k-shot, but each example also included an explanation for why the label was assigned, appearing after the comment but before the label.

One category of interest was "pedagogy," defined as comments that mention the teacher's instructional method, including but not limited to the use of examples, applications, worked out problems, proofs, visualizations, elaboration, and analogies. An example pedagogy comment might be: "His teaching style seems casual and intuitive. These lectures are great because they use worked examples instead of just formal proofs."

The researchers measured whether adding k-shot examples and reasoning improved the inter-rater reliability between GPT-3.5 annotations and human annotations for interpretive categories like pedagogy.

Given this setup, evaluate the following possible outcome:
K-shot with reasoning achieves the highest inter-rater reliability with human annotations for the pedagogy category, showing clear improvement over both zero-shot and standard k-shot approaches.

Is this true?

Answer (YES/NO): NO